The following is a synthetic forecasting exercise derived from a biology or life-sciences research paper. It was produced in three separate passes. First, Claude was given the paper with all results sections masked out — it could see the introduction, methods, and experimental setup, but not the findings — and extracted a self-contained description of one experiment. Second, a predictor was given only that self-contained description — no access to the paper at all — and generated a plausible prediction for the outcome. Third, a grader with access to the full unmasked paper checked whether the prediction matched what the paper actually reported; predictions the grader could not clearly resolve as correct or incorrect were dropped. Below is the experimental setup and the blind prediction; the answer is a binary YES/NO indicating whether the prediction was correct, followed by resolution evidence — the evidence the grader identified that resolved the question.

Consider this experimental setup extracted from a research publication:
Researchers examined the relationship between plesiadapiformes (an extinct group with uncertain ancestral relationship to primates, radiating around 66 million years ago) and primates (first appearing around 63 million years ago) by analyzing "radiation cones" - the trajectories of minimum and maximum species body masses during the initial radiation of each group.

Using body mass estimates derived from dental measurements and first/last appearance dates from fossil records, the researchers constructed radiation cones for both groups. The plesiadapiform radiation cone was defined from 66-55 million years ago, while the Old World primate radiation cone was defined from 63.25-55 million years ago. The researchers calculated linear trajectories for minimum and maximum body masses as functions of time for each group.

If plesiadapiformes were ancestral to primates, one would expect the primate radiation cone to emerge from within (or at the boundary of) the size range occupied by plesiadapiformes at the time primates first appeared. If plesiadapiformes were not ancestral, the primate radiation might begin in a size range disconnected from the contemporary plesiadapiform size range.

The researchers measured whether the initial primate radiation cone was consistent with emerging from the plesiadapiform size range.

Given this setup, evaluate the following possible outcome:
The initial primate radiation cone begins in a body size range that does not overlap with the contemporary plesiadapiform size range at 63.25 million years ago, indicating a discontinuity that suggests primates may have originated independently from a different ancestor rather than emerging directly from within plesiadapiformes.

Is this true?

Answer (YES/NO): NO